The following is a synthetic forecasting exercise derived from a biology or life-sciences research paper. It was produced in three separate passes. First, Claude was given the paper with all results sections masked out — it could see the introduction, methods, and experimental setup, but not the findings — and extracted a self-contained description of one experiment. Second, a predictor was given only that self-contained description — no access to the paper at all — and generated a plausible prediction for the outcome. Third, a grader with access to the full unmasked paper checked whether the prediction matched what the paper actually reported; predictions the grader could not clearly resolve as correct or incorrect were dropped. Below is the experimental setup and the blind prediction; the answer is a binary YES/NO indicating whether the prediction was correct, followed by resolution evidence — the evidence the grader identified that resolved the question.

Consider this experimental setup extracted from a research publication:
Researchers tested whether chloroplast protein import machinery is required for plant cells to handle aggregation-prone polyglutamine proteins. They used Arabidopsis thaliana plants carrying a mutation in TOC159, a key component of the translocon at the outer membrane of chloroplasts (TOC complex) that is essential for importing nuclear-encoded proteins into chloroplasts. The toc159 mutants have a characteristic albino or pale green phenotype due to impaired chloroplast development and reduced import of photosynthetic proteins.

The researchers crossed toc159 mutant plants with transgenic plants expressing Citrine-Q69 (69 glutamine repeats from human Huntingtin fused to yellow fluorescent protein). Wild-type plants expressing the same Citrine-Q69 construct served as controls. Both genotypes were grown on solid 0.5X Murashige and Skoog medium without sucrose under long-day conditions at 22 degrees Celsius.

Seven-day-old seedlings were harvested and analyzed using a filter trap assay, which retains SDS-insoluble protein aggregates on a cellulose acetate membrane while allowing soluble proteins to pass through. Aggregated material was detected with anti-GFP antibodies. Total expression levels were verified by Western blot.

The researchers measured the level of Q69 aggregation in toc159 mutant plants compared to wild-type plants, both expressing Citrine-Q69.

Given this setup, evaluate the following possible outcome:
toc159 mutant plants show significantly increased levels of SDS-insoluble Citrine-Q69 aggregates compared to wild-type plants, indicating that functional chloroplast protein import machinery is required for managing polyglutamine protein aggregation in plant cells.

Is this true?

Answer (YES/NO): YES